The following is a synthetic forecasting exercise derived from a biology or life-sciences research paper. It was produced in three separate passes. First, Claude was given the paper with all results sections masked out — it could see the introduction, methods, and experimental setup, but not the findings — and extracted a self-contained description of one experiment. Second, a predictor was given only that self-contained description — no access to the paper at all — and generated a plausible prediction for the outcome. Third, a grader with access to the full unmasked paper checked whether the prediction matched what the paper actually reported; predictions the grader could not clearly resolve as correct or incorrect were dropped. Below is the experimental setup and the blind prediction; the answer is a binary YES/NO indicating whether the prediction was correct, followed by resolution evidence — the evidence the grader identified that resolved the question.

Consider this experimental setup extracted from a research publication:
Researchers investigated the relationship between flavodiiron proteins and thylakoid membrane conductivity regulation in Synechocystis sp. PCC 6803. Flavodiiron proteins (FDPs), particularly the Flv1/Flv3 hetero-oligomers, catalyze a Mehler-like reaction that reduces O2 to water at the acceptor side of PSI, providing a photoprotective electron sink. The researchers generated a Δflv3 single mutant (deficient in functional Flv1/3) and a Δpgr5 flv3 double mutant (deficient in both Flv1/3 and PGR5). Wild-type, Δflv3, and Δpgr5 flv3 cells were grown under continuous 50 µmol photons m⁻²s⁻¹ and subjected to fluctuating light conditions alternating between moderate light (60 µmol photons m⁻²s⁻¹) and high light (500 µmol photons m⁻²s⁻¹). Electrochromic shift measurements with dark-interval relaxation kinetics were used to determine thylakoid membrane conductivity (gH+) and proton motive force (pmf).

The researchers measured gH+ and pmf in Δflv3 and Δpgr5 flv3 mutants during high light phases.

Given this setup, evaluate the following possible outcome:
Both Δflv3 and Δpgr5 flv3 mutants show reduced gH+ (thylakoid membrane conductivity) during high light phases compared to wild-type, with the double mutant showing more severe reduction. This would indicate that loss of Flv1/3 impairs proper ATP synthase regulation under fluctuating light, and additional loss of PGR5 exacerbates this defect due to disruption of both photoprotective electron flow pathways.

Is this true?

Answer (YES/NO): NO